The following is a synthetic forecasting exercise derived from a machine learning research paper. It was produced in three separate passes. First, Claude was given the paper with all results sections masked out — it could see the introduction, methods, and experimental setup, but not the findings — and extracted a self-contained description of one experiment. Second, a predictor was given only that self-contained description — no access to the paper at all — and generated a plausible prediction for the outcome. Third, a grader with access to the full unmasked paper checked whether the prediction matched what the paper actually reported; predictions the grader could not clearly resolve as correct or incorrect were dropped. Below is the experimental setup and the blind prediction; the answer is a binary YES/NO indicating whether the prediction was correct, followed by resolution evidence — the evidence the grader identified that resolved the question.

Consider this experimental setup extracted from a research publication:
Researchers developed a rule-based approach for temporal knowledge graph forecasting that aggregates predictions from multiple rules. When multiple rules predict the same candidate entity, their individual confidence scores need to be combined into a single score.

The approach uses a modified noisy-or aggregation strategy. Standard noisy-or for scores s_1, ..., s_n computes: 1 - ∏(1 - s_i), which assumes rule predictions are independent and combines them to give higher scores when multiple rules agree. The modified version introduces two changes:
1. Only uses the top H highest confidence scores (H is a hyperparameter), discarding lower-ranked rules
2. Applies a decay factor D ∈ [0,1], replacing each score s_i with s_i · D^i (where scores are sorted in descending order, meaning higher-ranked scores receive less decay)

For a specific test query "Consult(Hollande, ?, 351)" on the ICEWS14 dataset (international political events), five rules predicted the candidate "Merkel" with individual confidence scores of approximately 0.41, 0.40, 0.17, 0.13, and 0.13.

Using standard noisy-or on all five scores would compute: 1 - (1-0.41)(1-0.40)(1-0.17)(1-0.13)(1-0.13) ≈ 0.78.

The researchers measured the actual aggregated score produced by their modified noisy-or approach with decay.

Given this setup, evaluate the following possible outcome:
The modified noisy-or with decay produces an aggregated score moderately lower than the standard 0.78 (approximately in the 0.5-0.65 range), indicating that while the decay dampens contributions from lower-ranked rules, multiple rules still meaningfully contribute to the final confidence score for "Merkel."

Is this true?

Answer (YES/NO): NO